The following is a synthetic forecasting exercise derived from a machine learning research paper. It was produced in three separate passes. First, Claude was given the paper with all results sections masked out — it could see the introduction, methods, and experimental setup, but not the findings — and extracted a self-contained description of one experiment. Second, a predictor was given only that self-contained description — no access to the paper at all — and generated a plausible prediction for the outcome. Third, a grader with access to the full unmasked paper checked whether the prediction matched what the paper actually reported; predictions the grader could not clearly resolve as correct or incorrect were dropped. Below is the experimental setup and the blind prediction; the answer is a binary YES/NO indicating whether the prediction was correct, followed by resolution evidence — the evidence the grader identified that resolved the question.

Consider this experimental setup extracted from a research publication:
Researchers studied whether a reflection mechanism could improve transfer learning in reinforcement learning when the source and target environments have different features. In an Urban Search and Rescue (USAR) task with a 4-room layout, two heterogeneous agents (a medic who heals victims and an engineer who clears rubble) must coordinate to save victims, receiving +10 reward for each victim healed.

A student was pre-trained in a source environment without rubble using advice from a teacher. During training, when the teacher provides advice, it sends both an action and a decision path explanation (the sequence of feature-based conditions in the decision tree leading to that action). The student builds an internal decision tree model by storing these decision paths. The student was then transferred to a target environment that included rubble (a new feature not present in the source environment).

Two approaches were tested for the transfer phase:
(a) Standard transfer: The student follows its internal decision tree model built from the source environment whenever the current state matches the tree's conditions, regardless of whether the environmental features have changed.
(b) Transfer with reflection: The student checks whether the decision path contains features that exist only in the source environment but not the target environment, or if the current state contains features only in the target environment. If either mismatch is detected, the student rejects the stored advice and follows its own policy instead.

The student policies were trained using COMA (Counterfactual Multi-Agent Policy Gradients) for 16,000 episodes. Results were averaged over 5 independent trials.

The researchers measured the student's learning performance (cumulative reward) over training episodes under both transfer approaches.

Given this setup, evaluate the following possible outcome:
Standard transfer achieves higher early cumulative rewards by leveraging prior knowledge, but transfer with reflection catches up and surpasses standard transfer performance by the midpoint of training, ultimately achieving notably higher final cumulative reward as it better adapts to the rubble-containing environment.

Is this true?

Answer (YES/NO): NO